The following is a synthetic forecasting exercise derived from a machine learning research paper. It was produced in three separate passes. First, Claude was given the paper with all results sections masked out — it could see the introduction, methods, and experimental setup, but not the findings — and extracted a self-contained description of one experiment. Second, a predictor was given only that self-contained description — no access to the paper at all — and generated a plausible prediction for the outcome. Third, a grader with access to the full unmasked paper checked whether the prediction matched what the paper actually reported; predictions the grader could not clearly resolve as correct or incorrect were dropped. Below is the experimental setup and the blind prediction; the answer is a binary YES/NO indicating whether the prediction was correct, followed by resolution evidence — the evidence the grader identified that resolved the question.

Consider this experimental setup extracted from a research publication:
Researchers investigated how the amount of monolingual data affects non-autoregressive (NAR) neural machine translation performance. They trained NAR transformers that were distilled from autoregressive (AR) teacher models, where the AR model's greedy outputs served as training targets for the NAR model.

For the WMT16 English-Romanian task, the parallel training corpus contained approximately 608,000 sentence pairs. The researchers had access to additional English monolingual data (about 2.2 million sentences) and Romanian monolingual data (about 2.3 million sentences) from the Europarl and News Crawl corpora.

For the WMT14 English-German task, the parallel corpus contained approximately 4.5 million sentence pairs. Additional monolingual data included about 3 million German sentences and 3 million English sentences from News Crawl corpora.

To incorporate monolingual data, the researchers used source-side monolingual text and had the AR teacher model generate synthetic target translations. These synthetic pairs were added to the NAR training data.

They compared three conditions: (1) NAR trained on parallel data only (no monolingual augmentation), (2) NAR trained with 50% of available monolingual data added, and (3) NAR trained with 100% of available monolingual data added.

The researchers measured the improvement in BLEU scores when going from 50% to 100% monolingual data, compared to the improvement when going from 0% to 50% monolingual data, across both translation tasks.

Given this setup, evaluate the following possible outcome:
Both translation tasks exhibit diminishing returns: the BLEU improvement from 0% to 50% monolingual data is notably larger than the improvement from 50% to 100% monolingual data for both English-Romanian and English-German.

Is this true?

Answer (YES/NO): YES